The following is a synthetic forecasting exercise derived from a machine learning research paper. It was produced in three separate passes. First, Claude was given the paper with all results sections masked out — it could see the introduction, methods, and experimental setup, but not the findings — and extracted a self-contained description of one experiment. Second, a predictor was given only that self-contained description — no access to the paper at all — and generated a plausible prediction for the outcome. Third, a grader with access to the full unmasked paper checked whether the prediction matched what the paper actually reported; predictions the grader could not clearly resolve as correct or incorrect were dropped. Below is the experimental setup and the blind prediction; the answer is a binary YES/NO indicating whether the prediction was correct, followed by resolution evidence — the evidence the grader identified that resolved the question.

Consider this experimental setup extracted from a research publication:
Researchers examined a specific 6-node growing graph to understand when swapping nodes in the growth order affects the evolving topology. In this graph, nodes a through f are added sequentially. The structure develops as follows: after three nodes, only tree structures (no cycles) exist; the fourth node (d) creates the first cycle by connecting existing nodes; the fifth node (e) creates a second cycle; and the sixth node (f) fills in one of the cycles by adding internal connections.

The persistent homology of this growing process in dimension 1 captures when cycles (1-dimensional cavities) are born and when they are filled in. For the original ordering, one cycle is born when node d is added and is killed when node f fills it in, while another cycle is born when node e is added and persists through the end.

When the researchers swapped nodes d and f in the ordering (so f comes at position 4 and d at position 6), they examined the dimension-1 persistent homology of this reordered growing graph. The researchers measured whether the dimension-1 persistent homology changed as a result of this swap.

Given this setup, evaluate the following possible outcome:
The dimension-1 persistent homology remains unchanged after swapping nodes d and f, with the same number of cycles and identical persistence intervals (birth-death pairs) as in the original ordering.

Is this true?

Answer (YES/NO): NO